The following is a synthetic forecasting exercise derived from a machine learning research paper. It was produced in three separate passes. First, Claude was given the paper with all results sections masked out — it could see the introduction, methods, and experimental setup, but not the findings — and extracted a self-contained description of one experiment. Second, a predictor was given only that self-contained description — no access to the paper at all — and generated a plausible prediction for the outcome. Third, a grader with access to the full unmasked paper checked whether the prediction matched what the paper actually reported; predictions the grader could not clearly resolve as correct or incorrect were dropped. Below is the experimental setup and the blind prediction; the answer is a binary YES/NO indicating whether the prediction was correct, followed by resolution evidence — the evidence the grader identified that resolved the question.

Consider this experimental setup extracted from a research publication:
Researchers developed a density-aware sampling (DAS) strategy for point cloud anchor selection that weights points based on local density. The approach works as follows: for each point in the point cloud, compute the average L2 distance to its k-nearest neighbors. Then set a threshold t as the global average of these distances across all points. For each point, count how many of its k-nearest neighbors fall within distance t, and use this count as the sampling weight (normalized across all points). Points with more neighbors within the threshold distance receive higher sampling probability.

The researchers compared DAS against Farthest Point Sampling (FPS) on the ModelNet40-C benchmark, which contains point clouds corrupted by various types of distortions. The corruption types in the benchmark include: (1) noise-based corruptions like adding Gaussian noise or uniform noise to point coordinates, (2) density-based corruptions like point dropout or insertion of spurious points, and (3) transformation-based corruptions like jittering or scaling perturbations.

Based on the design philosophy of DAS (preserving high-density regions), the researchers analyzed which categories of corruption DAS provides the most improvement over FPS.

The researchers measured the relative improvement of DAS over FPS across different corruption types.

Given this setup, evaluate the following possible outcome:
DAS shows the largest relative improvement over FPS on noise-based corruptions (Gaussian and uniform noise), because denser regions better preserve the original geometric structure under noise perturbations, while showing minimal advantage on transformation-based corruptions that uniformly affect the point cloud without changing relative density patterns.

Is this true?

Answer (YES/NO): YES